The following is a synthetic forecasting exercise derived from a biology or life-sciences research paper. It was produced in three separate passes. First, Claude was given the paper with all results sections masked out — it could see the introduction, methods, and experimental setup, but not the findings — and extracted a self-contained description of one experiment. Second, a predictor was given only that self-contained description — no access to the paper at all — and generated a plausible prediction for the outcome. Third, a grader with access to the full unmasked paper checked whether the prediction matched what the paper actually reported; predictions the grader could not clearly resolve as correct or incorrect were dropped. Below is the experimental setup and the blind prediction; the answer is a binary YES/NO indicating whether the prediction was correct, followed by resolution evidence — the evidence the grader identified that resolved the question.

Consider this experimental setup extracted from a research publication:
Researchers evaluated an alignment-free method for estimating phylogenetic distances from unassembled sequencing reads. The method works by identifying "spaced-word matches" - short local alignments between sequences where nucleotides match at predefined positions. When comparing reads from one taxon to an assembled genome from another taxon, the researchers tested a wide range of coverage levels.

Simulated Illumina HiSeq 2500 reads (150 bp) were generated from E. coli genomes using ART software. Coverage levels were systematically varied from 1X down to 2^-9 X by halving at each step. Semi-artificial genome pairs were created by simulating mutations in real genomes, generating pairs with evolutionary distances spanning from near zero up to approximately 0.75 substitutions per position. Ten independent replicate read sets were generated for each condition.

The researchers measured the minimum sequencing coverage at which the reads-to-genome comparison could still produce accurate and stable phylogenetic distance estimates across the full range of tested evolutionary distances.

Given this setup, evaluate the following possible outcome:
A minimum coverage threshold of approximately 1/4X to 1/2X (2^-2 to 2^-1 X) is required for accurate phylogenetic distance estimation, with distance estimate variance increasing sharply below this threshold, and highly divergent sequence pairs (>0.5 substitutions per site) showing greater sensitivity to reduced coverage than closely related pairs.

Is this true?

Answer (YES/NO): NO